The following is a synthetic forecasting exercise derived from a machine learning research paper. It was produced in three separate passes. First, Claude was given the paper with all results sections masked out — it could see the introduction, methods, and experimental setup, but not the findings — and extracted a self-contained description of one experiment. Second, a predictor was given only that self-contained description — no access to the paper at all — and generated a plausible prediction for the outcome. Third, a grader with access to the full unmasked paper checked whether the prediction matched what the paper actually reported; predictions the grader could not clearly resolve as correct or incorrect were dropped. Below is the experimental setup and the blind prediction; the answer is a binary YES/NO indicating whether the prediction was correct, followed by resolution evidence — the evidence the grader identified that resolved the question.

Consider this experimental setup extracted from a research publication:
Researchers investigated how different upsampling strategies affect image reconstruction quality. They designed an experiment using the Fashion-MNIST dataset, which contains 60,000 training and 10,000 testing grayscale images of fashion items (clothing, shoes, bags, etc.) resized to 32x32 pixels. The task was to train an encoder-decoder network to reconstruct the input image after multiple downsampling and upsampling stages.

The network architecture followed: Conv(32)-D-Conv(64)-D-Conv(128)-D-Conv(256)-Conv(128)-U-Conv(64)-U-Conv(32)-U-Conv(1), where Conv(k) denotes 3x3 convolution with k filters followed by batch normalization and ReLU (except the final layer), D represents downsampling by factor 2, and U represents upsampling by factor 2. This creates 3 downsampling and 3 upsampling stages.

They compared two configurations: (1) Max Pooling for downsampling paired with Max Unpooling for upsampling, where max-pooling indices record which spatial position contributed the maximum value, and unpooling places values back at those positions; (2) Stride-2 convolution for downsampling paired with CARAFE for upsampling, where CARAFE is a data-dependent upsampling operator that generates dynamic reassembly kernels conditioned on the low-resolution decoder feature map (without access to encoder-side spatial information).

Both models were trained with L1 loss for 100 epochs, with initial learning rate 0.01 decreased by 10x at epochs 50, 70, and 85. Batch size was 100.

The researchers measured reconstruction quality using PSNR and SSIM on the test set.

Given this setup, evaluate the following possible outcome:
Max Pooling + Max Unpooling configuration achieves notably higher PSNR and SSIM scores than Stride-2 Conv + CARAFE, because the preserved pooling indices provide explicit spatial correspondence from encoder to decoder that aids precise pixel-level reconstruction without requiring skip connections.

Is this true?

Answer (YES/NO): YES